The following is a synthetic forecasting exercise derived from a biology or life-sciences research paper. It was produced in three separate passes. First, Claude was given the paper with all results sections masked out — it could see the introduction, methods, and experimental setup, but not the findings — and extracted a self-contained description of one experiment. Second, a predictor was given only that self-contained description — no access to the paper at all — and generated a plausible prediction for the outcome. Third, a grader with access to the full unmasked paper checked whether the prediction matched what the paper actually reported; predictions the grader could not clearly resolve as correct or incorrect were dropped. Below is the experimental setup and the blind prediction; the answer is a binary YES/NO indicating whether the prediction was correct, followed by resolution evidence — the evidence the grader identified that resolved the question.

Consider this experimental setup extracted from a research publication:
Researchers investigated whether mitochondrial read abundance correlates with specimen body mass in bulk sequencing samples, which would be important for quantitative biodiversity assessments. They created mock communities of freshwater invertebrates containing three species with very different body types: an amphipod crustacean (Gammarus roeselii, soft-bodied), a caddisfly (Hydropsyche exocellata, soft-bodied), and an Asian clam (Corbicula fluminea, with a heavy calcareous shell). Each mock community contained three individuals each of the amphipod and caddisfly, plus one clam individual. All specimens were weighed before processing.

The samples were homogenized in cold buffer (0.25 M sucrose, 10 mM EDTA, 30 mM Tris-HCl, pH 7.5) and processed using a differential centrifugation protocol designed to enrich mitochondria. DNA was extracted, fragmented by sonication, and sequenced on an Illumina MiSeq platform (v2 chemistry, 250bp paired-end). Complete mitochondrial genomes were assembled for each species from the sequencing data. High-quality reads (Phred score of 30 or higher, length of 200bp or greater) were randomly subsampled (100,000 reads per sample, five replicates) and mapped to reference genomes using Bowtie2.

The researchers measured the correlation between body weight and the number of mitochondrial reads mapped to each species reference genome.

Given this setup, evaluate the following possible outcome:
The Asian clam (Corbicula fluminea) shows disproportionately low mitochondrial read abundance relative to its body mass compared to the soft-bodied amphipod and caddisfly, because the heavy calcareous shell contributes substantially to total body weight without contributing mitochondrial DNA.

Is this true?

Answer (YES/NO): YES